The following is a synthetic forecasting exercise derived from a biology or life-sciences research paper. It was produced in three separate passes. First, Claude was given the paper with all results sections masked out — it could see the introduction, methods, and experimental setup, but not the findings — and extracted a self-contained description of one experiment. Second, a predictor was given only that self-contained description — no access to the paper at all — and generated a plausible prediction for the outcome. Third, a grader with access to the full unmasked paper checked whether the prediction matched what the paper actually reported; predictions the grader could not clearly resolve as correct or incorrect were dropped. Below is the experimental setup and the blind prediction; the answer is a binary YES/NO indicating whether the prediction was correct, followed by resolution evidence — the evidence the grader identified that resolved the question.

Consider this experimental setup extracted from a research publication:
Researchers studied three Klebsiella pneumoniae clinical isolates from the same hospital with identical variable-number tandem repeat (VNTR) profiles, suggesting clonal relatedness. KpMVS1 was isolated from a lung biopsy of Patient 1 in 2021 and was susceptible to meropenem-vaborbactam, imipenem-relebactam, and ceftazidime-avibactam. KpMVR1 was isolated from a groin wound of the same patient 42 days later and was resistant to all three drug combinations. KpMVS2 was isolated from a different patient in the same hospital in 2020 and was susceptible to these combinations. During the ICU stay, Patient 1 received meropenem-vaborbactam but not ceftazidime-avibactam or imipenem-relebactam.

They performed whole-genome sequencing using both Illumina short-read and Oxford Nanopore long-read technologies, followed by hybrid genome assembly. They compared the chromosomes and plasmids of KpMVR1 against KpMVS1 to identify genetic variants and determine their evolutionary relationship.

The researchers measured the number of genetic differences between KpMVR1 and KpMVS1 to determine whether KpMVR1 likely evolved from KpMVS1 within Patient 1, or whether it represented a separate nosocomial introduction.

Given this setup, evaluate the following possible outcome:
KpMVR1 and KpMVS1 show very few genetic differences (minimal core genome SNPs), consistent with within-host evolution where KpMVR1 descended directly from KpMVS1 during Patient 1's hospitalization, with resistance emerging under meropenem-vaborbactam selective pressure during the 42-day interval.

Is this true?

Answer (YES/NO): YES